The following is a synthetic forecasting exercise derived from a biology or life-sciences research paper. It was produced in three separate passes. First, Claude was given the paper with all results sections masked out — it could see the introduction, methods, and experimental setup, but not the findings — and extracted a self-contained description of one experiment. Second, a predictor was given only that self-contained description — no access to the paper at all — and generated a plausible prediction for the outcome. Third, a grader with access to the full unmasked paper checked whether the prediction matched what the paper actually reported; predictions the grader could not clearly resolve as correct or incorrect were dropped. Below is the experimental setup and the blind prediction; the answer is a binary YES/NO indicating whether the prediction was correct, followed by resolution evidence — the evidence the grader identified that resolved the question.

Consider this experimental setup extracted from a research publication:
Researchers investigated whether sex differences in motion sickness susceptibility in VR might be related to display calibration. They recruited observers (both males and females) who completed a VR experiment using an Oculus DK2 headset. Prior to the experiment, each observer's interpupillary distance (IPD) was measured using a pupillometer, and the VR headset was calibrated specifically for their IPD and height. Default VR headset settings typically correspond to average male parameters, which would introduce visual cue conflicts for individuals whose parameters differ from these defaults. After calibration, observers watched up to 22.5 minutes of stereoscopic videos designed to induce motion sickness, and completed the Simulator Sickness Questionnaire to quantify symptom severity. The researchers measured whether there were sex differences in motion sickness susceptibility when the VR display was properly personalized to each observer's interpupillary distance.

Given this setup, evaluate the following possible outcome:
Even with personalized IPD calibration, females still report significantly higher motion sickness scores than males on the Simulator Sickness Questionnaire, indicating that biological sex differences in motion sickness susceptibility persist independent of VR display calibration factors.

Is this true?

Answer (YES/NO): NO